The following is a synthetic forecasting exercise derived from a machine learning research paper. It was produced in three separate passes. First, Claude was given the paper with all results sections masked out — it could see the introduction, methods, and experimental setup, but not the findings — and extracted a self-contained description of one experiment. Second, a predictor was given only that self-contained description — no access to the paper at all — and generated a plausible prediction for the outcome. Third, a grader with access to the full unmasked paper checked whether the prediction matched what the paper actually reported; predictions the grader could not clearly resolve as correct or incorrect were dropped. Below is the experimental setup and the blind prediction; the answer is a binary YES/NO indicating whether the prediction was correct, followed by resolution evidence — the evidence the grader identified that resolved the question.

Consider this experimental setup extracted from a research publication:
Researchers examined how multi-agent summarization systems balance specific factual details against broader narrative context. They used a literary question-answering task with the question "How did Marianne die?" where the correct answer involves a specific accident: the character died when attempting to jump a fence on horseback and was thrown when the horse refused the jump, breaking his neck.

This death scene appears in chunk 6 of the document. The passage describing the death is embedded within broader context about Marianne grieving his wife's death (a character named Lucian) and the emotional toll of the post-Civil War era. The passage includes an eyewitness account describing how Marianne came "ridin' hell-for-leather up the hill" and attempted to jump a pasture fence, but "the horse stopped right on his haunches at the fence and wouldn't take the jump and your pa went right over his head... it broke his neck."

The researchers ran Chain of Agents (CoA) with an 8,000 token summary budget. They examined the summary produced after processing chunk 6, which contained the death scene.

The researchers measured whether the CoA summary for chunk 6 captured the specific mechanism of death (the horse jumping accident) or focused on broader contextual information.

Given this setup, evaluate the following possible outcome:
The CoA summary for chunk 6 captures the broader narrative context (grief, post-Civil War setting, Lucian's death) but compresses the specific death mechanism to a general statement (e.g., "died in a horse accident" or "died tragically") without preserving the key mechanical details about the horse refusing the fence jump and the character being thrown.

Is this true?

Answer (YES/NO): NO